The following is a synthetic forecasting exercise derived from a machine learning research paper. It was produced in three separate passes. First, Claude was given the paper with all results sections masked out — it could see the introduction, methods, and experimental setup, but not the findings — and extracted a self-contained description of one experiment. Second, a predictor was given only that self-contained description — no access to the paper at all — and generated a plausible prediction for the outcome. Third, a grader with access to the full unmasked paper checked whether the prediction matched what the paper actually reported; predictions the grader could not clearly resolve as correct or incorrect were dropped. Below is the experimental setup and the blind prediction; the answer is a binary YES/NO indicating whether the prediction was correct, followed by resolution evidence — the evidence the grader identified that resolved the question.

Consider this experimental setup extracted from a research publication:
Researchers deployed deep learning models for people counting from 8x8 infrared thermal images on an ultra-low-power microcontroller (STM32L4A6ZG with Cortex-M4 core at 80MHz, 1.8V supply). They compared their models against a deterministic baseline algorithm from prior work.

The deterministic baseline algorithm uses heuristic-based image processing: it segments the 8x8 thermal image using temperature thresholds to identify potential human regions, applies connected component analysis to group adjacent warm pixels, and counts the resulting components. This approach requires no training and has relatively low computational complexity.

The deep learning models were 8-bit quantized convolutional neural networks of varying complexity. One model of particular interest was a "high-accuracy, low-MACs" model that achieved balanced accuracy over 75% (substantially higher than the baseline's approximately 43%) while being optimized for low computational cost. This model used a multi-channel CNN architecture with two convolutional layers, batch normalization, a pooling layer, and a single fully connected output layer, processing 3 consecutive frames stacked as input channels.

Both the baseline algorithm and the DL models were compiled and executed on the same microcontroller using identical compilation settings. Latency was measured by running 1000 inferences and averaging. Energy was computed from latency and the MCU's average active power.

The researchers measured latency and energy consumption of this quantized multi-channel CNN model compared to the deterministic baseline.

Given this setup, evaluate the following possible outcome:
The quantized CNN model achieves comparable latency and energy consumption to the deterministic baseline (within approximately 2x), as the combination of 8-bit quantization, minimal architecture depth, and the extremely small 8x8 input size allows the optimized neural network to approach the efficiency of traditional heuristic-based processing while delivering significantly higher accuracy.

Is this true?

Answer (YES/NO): NO